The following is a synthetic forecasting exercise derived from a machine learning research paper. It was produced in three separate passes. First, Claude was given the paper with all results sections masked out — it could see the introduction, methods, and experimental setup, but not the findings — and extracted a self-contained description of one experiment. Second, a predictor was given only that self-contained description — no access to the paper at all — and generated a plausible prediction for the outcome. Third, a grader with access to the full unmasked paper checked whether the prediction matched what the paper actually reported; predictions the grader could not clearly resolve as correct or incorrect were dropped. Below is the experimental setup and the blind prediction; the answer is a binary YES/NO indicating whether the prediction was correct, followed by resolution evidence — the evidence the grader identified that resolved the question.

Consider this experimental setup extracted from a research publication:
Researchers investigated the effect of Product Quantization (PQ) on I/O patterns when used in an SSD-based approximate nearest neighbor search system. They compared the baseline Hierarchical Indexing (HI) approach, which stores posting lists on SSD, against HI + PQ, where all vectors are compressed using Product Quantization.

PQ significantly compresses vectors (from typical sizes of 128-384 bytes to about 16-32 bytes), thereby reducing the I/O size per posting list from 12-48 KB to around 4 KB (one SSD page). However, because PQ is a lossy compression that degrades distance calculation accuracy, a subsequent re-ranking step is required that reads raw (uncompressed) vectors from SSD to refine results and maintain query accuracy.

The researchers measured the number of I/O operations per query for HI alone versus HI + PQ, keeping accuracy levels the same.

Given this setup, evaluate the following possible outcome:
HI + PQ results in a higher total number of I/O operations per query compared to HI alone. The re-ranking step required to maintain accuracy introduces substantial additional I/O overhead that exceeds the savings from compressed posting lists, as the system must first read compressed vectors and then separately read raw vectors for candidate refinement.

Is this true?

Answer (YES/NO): YES